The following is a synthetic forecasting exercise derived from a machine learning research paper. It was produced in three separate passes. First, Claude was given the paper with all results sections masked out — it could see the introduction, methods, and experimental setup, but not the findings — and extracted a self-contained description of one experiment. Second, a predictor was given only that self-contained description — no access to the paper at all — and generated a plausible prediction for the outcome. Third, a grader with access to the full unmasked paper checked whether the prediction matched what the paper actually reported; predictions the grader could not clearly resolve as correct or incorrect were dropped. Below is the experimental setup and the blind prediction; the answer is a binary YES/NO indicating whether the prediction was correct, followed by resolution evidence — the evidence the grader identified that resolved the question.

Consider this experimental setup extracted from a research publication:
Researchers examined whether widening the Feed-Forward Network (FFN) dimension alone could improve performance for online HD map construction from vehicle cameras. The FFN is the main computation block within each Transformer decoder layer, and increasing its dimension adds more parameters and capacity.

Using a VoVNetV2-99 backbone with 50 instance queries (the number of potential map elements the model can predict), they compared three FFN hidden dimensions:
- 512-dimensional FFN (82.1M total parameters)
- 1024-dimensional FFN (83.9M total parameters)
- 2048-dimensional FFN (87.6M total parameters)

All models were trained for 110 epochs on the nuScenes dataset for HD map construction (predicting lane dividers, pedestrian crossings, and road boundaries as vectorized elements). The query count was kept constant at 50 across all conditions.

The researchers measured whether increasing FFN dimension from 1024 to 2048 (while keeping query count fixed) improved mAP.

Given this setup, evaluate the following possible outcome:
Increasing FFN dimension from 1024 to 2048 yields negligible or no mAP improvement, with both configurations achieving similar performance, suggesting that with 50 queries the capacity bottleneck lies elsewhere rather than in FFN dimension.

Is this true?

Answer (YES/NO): YES